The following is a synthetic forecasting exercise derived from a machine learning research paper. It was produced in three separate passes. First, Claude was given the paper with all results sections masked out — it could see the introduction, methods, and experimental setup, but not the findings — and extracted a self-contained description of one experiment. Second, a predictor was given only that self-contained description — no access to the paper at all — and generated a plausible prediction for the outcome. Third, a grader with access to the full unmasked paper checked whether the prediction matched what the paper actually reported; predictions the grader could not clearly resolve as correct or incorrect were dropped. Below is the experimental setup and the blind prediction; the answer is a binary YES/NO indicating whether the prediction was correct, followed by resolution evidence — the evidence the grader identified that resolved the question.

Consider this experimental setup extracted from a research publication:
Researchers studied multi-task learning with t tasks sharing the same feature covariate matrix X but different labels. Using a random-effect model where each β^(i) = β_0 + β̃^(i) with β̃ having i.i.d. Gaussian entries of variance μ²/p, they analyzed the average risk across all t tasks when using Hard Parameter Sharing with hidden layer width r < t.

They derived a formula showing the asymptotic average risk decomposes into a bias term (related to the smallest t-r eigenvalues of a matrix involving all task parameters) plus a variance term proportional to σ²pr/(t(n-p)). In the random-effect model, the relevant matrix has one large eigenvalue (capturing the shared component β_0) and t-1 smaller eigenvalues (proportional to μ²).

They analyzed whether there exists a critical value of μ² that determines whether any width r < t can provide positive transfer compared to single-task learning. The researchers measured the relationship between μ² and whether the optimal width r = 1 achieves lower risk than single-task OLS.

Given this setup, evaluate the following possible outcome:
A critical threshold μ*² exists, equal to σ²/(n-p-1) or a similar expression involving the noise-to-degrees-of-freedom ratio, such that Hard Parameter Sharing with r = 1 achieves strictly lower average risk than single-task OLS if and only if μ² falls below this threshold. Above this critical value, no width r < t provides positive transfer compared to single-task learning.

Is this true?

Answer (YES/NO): NO